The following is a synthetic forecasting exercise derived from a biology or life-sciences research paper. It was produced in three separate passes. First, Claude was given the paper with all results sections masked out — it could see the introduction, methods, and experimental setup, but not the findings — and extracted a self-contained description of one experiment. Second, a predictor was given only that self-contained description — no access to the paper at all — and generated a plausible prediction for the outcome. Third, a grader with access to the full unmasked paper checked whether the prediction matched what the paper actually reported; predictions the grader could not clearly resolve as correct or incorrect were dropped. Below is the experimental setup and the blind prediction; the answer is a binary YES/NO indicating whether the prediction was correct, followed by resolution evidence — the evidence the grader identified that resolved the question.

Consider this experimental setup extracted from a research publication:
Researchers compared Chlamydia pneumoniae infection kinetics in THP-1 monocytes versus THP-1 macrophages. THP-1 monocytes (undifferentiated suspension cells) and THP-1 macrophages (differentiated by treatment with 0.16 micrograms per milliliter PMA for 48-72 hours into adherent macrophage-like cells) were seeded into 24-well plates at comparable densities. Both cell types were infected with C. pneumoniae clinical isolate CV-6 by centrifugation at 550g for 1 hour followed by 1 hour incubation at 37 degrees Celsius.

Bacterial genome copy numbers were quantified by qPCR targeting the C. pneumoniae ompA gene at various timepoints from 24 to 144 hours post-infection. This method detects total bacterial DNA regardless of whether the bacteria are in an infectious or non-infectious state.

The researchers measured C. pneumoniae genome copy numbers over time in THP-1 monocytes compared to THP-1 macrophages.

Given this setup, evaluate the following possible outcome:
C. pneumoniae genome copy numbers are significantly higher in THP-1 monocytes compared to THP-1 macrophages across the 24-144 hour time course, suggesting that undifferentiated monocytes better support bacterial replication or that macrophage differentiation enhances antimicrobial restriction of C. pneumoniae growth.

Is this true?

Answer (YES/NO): NO